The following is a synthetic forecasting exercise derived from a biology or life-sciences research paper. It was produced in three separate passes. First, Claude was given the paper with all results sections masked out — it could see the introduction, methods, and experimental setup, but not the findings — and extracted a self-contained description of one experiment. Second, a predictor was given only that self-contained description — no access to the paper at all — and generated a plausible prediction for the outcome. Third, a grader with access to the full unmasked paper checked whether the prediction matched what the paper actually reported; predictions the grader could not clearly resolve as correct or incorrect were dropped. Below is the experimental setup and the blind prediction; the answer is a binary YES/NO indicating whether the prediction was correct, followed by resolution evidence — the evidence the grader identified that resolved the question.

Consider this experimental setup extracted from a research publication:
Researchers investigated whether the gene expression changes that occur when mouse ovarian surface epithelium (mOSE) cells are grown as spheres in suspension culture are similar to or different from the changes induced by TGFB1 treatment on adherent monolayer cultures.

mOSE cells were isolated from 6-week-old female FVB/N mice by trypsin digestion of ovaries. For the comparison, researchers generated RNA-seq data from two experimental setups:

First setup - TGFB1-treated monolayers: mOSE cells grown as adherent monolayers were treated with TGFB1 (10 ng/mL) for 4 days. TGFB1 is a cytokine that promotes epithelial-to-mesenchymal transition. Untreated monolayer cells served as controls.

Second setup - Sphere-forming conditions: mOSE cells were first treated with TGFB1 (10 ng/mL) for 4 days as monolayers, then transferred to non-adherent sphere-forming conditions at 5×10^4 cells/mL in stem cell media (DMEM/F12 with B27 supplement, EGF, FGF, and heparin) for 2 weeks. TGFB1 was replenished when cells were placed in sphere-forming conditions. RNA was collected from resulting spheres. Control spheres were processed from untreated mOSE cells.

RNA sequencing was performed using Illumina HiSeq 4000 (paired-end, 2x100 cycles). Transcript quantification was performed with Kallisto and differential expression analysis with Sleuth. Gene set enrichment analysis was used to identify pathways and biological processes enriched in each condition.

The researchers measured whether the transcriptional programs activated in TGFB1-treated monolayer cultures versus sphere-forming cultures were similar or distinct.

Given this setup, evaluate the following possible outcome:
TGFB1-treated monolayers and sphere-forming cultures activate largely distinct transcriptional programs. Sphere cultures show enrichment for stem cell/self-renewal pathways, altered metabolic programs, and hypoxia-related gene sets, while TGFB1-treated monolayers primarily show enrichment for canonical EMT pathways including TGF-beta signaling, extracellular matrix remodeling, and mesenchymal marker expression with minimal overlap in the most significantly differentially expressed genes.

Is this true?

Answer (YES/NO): NO